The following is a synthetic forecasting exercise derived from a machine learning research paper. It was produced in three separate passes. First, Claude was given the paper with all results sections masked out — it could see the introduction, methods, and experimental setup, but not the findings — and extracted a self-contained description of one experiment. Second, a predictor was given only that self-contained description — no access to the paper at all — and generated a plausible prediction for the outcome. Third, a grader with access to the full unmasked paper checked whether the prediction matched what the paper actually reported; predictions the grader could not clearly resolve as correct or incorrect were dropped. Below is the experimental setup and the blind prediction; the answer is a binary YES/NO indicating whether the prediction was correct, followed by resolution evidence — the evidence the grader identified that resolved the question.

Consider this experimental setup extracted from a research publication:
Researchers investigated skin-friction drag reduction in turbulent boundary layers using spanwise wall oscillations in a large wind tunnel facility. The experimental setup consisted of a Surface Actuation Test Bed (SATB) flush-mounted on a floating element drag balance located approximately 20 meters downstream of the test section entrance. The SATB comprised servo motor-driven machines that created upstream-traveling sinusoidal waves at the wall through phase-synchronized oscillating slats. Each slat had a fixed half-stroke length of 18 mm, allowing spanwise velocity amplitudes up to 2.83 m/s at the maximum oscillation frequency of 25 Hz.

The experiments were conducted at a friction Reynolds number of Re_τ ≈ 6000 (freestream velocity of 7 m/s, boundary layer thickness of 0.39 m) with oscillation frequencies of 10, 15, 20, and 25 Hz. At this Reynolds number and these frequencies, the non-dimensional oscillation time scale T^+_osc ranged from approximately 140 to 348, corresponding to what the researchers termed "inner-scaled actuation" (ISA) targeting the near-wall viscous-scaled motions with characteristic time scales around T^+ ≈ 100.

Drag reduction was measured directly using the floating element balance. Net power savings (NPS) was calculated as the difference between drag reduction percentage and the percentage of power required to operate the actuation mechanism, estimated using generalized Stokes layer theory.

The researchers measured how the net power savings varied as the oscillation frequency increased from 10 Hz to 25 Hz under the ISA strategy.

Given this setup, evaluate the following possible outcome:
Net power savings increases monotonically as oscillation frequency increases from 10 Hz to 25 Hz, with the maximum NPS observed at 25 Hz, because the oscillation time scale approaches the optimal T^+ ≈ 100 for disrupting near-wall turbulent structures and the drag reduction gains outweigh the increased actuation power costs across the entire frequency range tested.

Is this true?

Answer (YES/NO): NO